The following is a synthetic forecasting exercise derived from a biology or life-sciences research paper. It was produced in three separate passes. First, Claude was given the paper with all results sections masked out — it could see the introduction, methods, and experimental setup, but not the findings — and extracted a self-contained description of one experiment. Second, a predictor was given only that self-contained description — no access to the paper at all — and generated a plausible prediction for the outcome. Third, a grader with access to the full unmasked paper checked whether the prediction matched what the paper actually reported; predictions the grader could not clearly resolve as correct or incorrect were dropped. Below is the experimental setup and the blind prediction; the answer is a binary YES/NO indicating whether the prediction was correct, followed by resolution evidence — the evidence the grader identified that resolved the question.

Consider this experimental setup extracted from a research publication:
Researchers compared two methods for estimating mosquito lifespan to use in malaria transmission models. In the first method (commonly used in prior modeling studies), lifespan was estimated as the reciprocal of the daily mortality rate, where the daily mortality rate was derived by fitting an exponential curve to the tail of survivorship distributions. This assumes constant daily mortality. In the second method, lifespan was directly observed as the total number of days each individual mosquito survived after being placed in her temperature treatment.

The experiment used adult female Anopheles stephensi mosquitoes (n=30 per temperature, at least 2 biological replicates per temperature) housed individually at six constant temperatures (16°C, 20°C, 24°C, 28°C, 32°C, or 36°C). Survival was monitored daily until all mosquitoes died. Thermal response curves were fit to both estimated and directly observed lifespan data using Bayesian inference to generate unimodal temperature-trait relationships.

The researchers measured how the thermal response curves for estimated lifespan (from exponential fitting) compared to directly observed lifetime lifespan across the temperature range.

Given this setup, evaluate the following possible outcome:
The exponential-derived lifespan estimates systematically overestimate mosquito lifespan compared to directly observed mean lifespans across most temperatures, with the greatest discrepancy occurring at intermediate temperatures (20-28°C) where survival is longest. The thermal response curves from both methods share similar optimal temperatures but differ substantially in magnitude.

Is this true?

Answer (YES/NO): NO